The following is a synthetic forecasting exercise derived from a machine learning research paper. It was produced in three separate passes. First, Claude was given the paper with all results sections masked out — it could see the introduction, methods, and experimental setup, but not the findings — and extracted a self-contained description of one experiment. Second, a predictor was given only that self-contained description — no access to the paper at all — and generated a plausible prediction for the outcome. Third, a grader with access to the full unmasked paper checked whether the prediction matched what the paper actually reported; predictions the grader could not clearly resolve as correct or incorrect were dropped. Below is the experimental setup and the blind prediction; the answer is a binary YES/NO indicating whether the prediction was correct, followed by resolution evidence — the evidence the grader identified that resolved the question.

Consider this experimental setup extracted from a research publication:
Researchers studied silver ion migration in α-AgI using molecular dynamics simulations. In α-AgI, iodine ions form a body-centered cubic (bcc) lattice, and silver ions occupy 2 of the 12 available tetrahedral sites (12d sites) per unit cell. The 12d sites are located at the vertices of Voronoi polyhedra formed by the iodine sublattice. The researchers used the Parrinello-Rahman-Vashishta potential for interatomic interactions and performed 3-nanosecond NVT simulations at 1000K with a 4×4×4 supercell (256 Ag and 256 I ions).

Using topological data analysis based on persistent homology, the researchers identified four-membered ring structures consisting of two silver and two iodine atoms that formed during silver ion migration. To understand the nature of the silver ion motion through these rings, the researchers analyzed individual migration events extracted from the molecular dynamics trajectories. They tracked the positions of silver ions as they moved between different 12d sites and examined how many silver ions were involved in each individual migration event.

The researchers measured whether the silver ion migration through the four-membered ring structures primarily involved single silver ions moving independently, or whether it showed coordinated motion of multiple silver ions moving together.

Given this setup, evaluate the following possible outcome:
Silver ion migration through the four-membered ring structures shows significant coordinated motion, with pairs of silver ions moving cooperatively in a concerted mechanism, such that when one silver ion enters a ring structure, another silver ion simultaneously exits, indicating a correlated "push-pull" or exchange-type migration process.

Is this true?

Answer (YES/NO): YES